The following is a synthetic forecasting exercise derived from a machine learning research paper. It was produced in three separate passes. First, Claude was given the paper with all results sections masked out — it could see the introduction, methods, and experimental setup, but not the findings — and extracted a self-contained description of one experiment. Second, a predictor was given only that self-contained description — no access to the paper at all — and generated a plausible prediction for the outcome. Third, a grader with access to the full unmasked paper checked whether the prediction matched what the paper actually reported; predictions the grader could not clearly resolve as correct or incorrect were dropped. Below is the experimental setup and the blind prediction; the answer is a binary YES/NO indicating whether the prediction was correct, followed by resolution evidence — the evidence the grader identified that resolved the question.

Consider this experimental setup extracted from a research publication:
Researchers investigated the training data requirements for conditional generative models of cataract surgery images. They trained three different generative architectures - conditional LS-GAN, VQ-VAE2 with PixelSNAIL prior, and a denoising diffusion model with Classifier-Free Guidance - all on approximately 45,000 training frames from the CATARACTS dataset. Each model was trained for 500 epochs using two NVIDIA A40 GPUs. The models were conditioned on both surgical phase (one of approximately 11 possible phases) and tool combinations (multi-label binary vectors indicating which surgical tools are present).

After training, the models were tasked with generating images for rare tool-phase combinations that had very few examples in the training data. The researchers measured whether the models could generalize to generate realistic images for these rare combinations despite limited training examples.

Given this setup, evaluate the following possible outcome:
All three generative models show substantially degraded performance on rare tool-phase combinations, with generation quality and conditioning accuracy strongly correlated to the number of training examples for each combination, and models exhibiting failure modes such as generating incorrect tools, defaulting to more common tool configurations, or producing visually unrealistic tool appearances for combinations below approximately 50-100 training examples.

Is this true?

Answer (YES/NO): NO